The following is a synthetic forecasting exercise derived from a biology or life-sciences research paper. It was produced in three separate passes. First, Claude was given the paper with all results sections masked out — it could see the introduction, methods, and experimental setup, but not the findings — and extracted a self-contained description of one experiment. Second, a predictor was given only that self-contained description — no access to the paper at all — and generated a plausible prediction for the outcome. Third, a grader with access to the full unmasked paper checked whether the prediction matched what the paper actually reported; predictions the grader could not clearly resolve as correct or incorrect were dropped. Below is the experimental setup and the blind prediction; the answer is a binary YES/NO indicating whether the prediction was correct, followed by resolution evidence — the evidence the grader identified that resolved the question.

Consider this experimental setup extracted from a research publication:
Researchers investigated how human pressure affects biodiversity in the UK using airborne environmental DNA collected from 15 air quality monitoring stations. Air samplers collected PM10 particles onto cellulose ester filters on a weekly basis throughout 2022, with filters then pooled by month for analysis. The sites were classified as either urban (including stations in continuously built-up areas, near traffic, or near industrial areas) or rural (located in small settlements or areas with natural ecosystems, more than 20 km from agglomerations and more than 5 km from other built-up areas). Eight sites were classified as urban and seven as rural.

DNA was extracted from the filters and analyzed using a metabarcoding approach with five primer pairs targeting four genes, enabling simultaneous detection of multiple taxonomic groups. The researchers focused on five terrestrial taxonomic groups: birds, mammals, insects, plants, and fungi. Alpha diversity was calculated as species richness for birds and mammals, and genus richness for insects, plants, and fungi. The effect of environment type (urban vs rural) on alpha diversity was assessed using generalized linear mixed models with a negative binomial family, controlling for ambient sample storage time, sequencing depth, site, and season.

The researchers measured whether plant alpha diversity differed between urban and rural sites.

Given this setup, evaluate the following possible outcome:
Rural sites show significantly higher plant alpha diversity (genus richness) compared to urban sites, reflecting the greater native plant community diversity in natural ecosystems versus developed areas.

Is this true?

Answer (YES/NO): NO